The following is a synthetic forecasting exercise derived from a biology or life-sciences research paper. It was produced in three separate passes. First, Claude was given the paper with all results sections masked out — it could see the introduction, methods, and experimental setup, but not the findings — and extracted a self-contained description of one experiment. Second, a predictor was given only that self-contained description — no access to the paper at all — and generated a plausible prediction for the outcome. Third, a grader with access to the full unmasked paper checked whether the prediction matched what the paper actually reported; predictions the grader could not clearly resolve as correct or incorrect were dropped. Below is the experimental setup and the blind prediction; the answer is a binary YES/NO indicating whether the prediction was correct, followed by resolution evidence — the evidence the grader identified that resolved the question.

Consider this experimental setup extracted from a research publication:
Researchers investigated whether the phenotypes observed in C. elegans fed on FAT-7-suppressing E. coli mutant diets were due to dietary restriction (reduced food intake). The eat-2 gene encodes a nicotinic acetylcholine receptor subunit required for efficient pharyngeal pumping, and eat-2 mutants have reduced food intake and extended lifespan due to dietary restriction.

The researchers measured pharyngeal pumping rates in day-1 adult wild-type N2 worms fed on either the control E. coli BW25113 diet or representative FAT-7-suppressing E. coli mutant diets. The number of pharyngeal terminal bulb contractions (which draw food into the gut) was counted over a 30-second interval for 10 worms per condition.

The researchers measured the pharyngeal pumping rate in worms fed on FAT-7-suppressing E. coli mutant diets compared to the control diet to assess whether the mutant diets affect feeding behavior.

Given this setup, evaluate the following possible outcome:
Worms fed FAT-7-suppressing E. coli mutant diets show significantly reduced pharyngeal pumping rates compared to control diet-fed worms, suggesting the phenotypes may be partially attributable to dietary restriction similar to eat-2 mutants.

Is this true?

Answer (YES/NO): NO